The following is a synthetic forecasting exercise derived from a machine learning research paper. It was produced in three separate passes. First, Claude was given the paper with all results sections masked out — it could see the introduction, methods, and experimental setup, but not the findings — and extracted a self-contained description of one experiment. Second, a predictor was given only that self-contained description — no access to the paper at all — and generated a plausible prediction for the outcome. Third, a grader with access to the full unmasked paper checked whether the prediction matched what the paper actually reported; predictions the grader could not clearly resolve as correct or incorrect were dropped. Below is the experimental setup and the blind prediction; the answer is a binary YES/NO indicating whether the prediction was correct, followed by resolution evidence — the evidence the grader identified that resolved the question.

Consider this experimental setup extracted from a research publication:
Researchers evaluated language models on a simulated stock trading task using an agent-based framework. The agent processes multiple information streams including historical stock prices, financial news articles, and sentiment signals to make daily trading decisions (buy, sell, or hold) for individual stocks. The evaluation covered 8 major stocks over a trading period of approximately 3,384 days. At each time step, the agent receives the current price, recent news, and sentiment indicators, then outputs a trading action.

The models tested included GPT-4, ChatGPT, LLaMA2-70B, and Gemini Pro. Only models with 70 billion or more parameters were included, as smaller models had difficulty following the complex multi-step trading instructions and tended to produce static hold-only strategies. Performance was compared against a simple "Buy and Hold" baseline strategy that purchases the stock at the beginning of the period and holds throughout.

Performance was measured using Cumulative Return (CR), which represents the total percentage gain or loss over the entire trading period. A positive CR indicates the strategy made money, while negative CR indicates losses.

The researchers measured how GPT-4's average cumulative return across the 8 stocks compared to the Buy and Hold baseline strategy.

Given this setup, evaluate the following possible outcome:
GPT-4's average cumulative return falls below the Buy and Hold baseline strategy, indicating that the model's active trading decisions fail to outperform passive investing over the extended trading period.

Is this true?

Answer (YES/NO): NO